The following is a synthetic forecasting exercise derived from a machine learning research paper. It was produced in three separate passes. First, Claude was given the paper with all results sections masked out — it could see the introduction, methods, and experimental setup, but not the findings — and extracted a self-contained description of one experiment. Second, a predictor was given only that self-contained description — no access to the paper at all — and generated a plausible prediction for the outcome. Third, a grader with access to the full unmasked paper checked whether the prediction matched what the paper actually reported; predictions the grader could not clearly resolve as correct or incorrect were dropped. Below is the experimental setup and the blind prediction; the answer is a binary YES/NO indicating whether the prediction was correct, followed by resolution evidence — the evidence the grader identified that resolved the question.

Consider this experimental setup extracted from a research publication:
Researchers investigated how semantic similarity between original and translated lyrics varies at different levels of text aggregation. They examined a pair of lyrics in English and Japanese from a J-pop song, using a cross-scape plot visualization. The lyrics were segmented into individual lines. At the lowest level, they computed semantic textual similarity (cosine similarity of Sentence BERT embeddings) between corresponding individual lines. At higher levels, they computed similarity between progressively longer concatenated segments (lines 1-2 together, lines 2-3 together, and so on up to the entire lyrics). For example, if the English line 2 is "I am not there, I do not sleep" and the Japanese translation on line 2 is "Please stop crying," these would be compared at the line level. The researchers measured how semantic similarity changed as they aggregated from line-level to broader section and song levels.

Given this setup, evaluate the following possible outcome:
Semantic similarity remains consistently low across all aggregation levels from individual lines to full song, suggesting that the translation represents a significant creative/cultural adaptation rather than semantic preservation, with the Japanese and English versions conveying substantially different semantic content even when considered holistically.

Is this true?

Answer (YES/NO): NO